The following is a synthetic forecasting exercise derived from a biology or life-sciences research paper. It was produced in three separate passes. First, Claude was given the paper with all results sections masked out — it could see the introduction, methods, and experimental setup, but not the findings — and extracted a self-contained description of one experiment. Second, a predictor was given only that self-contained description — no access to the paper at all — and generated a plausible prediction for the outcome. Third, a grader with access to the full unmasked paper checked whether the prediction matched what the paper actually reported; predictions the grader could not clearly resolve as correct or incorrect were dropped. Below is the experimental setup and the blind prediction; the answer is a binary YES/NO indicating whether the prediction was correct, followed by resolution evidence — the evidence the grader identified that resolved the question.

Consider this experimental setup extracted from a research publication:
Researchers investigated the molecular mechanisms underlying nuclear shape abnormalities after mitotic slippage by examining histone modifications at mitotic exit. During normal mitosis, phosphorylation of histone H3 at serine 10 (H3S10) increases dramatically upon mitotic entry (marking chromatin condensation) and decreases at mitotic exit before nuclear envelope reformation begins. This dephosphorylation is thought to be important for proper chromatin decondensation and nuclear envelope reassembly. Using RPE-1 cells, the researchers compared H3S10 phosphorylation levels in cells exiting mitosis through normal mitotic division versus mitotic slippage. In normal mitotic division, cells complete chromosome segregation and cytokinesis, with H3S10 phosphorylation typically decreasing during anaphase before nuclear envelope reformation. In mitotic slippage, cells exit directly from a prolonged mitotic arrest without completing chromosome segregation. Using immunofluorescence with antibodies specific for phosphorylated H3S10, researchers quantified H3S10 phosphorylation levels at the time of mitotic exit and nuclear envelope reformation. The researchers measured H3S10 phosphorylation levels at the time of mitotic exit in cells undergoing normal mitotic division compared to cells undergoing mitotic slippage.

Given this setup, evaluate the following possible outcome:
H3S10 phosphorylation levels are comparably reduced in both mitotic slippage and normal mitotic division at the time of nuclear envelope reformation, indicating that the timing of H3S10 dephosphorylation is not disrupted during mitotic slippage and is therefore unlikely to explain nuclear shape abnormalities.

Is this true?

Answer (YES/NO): NO